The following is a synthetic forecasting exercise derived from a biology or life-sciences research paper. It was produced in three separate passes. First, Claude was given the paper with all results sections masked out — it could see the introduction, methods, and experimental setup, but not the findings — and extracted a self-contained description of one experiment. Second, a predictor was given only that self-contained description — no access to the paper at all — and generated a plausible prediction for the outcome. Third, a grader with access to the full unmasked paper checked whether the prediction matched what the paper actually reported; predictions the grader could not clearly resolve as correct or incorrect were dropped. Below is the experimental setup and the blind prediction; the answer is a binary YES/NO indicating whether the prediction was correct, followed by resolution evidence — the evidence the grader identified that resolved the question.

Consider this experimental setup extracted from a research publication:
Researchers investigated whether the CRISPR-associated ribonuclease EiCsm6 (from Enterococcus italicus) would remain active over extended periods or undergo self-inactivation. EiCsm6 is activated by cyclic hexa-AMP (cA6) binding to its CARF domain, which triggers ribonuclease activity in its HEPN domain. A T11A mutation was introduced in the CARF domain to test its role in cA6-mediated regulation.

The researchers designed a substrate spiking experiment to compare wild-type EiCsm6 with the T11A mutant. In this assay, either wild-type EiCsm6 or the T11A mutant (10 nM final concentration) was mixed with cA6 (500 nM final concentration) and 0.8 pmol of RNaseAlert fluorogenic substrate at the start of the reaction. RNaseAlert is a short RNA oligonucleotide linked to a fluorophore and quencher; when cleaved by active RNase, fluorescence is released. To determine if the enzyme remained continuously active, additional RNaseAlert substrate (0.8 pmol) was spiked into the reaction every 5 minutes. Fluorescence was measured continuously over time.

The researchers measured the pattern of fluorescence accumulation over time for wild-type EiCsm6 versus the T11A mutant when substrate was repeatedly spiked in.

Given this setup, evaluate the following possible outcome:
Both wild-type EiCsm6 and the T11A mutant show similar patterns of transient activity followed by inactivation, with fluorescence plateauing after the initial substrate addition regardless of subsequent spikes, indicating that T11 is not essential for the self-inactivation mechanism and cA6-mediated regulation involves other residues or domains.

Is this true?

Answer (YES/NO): NO